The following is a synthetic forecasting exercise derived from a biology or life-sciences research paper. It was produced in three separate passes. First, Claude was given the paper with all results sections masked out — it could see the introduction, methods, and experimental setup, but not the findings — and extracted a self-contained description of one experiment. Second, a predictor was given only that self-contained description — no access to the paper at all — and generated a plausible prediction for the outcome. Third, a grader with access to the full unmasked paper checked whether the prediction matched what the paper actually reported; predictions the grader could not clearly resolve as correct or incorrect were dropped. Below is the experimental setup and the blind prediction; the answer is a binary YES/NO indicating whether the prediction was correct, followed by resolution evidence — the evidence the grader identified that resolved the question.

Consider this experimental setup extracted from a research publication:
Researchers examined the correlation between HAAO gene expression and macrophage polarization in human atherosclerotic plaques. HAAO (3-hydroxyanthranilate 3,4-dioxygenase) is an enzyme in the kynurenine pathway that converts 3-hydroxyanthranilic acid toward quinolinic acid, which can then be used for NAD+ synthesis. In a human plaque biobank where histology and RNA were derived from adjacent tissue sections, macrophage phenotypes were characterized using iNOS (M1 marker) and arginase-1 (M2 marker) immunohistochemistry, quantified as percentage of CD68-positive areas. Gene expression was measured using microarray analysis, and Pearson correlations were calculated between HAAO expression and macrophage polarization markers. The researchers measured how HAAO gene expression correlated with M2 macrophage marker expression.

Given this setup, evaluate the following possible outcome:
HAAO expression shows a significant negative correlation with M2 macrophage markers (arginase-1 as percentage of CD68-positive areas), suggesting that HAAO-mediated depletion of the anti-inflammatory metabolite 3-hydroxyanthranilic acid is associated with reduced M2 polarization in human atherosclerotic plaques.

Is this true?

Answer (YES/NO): NO